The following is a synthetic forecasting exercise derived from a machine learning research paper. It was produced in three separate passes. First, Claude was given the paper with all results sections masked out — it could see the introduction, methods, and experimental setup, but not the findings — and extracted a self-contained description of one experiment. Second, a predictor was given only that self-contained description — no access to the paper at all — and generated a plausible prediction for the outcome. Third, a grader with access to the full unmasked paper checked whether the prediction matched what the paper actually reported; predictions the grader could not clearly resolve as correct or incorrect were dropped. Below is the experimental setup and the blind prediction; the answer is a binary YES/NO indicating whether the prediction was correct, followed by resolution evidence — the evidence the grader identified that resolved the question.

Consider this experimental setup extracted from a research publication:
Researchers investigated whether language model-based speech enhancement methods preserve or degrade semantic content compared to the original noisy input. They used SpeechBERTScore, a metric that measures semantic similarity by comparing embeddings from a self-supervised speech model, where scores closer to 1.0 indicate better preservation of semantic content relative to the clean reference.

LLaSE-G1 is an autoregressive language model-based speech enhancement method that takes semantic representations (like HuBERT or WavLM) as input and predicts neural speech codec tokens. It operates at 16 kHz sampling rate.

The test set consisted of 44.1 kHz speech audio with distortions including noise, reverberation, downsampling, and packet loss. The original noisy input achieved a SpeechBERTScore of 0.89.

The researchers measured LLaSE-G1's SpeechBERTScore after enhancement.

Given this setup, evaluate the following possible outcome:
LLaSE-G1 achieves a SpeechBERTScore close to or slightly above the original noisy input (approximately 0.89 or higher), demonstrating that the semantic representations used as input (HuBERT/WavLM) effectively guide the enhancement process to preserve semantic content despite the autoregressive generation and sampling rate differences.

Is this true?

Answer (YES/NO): NO